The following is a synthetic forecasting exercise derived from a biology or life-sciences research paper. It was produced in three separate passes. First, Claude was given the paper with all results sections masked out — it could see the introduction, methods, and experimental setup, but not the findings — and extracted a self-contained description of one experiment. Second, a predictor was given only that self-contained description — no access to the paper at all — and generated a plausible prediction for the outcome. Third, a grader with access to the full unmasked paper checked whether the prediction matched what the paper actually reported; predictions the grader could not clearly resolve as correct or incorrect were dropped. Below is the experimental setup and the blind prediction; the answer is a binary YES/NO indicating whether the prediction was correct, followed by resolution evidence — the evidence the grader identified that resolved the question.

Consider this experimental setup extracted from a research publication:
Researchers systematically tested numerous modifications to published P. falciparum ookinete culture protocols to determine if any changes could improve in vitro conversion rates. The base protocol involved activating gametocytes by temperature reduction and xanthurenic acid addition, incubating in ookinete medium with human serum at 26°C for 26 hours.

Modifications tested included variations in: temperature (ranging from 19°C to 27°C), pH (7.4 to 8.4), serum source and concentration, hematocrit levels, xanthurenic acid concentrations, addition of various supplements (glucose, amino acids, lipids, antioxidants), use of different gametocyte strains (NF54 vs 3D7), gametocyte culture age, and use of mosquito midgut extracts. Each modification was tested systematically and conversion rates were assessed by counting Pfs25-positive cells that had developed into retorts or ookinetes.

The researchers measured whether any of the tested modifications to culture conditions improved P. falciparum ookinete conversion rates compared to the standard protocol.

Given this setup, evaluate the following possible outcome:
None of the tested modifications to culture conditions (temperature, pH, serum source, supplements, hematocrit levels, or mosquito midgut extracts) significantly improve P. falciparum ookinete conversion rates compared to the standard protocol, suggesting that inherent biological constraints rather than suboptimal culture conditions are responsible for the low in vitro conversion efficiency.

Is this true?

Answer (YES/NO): YES